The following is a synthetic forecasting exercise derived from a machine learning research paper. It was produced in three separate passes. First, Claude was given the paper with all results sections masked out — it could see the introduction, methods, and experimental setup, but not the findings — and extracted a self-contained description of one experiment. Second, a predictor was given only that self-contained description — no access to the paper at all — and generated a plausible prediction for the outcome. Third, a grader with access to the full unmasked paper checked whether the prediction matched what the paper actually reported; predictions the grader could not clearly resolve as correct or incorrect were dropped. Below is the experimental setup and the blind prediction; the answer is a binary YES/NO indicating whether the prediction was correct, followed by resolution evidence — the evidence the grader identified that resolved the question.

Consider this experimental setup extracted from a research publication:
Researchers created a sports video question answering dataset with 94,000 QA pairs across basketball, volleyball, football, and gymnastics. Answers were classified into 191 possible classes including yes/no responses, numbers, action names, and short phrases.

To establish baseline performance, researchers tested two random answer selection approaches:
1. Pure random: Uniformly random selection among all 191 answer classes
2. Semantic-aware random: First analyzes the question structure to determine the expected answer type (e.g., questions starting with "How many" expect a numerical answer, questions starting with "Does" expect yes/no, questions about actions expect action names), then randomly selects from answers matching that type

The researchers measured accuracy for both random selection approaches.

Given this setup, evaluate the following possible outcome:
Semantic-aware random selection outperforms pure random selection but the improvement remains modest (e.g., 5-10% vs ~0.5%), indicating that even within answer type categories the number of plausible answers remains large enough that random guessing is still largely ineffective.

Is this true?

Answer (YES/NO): NO